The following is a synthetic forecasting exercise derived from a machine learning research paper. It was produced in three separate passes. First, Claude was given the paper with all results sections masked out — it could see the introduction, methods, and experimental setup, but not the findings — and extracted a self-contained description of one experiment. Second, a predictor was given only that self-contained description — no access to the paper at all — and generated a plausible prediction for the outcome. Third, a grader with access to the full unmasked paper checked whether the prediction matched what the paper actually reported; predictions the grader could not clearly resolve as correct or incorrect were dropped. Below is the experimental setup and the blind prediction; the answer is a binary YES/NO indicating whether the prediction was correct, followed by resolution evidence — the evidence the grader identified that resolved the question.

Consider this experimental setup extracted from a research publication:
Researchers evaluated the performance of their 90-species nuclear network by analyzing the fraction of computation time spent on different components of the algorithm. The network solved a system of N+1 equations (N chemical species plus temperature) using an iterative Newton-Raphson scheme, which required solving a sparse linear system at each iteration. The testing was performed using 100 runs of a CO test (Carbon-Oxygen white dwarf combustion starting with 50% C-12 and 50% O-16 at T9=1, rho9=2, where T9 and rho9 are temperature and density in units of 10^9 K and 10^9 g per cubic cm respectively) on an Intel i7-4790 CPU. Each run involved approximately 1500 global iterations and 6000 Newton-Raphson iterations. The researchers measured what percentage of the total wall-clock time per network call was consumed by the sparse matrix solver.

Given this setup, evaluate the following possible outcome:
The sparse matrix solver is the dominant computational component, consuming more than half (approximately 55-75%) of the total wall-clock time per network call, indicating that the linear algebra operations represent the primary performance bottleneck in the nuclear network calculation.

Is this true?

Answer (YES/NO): NO